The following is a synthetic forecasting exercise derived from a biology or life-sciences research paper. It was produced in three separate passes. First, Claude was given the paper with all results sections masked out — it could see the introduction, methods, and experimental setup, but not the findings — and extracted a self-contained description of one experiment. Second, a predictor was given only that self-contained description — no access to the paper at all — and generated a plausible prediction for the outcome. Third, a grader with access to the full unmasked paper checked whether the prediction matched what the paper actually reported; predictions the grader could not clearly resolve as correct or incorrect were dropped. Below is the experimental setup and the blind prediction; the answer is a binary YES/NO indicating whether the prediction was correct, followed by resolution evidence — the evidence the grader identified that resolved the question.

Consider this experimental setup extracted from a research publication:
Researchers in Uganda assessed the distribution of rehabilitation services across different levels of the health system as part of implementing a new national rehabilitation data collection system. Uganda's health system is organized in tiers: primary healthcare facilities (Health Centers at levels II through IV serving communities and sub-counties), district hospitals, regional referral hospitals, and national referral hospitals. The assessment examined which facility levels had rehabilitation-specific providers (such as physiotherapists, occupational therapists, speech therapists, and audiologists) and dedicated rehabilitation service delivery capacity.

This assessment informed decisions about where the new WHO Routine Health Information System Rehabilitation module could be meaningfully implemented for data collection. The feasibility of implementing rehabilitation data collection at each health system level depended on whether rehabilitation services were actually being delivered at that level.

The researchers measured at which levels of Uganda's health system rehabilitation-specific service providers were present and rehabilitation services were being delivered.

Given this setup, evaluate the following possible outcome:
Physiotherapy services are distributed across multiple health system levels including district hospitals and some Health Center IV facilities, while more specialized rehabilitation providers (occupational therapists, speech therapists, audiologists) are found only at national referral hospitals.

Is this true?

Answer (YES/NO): NO